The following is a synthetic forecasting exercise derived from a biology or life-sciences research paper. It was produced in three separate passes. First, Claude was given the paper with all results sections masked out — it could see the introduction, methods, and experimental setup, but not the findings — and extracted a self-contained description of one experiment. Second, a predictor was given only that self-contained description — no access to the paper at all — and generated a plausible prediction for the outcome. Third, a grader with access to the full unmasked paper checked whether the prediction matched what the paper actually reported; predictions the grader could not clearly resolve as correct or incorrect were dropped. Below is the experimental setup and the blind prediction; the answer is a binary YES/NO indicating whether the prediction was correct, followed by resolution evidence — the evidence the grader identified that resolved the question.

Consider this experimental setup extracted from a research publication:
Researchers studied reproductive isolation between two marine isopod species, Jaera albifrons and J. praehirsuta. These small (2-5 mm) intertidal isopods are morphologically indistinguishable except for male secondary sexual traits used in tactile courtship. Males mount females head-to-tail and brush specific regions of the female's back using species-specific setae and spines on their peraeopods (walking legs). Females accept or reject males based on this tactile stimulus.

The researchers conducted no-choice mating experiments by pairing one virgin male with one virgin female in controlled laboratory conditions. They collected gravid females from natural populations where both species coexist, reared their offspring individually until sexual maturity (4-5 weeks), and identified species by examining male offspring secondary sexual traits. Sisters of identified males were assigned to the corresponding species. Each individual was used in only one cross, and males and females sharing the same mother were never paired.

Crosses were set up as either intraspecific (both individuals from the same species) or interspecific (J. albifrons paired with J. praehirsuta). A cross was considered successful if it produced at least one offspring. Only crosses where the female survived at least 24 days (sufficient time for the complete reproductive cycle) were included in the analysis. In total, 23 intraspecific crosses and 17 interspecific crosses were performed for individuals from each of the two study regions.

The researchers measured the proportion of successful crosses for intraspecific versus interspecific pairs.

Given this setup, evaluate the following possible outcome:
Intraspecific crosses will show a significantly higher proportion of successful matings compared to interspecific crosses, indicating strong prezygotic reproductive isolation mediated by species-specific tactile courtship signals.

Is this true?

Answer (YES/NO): YES